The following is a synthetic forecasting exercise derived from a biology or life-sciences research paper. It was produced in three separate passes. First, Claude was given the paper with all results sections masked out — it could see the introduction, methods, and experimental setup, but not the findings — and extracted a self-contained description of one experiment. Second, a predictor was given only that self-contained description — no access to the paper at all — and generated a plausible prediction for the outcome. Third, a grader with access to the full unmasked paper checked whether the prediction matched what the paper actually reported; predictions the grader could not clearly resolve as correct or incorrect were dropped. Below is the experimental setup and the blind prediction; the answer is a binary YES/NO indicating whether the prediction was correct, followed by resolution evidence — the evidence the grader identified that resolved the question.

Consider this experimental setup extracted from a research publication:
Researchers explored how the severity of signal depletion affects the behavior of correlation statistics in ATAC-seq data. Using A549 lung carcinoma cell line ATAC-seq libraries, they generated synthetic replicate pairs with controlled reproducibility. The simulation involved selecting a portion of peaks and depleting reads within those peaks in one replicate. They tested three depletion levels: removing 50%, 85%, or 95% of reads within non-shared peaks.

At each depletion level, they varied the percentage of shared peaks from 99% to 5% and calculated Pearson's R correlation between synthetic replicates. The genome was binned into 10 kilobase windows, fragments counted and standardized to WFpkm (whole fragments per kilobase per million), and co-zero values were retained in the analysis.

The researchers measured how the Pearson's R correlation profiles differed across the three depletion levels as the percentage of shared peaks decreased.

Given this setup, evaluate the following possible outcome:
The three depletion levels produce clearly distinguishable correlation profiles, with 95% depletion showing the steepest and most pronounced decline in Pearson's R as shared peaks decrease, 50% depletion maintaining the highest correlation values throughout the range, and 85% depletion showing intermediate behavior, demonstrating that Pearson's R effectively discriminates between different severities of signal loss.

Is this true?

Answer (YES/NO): NO